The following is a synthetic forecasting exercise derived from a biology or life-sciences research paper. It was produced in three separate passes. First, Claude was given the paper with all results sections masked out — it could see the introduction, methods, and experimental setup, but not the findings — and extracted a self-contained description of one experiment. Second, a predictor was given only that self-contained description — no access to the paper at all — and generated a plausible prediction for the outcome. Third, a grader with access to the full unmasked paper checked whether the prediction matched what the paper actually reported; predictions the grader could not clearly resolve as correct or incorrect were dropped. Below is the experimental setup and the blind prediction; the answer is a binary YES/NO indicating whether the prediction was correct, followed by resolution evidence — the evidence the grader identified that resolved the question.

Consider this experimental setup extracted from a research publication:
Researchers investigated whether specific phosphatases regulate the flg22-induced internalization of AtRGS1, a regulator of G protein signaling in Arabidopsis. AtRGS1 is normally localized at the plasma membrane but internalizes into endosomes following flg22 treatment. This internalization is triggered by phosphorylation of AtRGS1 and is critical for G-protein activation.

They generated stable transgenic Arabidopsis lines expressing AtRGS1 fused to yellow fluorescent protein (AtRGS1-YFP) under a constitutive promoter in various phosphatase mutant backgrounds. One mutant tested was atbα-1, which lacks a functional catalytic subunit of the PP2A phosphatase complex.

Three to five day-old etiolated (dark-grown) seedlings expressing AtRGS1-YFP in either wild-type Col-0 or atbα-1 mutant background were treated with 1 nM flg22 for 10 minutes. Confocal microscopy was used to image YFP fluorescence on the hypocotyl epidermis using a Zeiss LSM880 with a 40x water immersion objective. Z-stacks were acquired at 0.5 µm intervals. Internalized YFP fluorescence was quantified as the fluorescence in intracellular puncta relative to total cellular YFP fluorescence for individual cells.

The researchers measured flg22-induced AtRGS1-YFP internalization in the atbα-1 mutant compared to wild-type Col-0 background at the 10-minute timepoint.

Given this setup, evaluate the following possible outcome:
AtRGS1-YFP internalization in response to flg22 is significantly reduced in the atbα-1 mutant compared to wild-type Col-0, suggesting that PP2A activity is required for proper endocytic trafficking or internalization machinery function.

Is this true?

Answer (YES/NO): NO